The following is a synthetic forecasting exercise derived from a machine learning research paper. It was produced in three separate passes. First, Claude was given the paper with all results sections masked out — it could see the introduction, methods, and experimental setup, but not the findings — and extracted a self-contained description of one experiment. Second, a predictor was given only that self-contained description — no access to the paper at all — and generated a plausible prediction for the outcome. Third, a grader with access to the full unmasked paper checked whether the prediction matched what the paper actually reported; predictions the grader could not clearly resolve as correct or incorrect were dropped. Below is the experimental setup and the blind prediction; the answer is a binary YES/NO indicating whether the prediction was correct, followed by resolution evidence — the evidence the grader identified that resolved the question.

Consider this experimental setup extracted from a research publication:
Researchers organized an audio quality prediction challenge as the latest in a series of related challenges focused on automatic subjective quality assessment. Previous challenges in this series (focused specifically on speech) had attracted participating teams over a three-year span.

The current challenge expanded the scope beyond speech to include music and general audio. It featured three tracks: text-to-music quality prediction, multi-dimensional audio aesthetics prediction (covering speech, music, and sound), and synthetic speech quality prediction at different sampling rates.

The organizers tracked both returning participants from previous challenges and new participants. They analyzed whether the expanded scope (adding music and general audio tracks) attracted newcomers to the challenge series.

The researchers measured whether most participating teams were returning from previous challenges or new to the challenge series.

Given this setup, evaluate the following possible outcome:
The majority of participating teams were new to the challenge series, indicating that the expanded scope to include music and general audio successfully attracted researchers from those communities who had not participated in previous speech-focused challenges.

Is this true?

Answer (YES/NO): YES